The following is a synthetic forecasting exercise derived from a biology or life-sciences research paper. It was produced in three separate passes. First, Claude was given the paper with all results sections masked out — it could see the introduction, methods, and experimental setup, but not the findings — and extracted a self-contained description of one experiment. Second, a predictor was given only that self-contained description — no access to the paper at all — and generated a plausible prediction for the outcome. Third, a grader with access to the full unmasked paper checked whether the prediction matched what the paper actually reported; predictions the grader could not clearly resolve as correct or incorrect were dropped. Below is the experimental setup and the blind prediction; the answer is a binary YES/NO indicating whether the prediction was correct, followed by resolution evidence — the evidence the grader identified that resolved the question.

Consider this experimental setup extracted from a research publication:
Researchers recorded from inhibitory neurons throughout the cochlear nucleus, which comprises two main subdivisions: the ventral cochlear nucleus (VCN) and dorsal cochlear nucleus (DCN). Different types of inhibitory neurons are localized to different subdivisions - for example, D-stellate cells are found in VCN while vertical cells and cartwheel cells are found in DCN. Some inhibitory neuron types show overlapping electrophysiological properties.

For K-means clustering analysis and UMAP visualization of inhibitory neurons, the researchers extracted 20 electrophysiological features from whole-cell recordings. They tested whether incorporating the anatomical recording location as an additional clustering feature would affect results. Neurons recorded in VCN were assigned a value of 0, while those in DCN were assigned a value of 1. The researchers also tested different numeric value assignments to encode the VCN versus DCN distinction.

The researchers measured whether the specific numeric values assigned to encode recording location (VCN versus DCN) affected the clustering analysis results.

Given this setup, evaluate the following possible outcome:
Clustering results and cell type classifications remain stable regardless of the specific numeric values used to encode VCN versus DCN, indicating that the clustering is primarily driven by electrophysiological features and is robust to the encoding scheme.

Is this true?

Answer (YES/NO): YES